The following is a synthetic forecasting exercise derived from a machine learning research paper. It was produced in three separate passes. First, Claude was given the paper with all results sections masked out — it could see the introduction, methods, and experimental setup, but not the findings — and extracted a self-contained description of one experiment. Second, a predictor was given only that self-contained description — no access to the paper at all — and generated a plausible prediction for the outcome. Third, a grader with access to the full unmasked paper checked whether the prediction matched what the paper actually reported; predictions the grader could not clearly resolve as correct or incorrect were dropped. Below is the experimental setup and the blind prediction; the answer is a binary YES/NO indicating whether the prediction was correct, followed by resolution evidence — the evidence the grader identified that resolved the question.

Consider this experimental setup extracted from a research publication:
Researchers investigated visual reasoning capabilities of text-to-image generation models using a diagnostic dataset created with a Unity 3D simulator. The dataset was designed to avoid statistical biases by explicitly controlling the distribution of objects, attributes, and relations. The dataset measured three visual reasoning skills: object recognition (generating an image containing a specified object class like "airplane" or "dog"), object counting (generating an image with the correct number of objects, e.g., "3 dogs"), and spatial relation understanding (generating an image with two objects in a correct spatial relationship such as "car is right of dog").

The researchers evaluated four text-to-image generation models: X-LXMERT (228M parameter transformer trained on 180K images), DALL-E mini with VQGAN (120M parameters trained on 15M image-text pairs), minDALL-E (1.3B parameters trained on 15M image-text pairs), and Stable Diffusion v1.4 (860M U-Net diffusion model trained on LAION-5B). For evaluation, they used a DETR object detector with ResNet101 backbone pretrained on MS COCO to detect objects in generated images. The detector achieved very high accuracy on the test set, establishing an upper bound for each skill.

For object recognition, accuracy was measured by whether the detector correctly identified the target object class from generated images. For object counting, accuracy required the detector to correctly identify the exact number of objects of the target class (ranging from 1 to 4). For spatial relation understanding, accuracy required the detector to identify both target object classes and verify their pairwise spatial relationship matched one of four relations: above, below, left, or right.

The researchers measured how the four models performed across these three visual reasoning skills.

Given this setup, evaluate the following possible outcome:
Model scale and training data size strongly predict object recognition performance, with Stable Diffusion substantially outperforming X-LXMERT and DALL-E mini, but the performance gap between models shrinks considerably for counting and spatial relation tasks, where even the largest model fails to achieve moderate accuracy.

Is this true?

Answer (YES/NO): NO